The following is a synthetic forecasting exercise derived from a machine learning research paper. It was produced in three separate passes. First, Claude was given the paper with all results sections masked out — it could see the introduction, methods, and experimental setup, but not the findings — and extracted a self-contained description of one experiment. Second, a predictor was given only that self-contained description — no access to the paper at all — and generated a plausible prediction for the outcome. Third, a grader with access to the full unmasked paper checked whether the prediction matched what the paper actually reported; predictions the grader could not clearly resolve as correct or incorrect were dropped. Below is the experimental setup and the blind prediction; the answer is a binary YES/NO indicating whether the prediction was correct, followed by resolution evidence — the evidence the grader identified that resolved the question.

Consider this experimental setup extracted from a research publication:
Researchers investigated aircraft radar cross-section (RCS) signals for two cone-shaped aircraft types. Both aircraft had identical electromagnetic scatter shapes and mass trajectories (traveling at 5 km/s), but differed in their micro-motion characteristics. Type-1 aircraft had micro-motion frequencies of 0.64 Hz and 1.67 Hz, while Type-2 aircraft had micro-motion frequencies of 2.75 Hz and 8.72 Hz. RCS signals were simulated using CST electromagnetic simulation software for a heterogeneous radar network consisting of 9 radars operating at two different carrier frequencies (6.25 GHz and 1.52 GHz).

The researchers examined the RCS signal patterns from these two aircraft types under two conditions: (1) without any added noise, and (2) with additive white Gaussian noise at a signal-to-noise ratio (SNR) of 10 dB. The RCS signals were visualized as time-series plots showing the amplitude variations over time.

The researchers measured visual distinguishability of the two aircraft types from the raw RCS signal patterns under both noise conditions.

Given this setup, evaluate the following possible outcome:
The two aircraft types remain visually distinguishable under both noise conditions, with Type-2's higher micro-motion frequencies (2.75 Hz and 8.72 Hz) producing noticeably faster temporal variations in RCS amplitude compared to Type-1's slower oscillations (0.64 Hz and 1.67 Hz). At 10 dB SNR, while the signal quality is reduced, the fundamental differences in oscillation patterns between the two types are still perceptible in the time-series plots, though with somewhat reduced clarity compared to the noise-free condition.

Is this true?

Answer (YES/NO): NO